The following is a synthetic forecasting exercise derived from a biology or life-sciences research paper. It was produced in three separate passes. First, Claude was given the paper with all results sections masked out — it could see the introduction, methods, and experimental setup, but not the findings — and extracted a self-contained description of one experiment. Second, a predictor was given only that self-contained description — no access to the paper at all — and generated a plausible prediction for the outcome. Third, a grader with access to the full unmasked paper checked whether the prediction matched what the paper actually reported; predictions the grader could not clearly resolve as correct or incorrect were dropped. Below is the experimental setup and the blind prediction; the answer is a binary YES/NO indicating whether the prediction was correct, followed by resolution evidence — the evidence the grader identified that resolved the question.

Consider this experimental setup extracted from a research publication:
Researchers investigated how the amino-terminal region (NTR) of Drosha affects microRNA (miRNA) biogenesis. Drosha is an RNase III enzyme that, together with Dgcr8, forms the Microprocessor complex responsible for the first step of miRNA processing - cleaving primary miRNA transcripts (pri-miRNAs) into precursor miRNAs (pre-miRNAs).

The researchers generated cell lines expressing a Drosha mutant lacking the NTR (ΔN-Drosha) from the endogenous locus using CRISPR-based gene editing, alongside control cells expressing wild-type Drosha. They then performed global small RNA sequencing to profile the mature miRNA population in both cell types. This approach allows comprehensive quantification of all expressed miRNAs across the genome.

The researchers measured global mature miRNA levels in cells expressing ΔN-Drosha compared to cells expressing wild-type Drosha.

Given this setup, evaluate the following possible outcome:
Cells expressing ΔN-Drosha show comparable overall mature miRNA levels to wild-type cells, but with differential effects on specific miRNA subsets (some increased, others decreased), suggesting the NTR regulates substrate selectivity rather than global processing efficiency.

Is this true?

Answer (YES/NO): NO